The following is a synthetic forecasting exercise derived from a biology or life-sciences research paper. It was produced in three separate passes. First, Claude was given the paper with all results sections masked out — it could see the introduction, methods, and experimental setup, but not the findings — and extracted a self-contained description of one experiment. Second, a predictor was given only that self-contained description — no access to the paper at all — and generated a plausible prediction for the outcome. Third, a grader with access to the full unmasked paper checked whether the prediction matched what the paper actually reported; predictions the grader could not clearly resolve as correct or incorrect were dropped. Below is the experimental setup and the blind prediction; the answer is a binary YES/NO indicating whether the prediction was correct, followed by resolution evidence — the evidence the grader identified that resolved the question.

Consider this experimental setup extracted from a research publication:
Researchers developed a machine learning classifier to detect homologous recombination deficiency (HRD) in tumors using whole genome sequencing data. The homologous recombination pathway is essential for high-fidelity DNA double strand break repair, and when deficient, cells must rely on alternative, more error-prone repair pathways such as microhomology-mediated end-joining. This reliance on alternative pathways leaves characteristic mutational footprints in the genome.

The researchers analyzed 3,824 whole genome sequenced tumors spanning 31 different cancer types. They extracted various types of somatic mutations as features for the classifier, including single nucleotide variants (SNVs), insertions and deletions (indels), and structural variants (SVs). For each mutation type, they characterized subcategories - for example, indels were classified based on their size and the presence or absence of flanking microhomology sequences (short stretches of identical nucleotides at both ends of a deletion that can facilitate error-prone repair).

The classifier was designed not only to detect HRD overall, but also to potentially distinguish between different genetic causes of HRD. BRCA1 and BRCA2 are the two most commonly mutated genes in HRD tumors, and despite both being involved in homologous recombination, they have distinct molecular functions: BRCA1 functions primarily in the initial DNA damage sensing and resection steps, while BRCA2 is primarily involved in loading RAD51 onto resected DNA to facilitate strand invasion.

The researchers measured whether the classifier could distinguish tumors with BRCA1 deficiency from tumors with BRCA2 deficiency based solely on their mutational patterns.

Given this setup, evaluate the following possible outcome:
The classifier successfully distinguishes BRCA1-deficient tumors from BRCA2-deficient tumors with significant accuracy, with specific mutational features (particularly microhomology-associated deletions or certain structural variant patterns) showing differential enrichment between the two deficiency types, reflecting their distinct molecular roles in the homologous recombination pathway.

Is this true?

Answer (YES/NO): YES